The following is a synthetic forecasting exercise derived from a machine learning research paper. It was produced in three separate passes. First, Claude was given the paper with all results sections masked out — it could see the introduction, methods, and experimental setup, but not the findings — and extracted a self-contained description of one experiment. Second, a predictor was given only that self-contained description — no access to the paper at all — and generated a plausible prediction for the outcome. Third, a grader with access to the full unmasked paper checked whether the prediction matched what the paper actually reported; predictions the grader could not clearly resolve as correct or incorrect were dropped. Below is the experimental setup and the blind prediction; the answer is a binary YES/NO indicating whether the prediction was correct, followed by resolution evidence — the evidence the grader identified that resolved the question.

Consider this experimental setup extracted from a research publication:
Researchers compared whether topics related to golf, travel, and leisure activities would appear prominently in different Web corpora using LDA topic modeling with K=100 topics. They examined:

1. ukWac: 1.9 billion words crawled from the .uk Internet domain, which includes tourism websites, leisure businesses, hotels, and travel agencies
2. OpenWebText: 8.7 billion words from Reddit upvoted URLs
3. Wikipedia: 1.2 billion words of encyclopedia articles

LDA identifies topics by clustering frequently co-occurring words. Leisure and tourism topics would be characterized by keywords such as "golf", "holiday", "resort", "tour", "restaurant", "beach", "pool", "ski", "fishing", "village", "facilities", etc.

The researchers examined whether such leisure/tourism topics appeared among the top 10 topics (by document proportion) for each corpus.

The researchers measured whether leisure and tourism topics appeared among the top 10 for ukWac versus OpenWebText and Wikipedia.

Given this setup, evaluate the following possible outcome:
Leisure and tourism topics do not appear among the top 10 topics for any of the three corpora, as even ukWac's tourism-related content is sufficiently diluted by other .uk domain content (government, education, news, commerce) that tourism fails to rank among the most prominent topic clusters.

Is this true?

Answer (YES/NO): NO